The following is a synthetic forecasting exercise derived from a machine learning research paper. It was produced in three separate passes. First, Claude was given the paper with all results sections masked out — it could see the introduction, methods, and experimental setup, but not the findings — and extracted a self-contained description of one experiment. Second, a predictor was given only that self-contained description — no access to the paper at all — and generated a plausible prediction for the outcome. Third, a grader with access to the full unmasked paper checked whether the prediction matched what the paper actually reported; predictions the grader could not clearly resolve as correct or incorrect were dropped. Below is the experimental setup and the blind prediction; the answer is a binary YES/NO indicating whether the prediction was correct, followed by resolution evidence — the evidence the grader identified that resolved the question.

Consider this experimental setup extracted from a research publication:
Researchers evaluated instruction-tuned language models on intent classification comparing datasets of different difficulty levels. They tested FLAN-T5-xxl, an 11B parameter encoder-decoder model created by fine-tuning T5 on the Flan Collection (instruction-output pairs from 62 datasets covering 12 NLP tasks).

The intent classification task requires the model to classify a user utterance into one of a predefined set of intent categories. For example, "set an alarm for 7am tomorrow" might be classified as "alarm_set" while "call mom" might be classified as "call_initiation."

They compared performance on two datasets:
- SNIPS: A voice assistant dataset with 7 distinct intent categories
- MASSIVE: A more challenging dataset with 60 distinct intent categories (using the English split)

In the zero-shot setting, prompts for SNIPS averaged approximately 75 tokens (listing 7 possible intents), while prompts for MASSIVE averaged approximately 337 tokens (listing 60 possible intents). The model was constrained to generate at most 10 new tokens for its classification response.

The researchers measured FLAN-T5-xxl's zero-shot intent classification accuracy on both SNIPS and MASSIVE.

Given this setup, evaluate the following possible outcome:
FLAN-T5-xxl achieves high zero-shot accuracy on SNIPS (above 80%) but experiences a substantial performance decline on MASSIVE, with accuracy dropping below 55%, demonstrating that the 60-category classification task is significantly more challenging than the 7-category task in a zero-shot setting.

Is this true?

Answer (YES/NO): NO